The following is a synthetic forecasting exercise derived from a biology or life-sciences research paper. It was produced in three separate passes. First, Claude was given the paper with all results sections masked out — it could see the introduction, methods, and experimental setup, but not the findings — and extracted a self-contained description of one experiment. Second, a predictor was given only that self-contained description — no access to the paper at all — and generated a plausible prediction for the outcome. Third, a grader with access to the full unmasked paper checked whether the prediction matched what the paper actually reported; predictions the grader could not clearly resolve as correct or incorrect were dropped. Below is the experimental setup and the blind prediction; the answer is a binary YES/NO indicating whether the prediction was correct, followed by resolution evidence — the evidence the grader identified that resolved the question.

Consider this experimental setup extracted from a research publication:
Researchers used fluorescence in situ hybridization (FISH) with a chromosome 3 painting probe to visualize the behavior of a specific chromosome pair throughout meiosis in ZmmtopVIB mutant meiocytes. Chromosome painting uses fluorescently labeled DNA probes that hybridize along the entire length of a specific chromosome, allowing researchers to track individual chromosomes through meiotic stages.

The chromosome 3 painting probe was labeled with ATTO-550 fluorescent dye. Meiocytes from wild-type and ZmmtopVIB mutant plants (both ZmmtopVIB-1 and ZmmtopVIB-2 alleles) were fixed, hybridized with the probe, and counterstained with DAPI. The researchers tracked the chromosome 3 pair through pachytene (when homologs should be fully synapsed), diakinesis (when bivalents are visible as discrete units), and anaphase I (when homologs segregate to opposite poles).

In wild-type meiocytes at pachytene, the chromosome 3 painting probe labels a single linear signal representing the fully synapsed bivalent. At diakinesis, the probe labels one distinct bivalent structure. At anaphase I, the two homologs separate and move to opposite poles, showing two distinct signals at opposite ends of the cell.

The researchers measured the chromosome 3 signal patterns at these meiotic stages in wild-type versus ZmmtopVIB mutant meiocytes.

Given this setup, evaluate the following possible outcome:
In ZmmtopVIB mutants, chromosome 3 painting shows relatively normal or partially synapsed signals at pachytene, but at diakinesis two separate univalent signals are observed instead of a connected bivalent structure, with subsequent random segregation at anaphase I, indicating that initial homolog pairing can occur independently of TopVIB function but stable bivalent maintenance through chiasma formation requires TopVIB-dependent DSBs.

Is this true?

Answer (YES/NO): NO